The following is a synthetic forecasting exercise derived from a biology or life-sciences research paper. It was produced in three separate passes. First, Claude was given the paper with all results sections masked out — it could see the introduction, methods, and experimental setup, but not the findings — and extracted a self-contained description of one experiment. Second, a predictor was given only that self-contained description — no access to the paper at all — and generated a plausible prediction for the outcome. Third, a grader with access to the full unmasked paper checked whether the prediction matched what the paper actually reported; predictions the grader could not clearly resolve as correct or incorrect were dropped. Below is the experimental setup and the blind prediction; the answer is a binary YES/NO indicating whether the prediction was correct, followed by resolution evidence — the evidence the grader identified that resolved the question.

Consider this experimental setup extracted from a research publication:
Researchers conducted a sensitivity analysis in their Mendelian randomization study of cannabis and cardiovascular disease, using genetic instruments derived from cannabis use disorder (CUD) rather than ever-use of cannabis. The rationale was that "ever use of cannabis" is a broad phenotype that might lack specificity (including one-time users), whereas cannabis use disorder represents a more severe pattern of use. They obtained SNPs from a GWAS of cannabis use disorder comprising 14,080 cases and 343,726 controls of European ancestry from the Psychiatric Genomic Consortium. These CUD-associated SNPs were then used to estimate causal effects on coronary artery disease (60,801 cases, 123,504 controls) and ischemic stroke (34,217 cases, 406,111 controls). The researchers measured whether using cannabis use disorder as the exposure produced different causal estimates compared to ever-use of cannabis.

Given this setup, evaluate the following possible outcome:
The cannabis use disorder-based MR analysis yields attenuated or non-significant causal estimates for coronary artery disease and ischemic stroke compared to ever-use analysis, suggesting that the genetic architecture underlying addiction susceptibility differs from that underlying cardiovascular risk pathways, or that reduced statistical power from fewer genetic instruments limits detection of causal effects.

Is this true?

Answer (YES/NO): NO